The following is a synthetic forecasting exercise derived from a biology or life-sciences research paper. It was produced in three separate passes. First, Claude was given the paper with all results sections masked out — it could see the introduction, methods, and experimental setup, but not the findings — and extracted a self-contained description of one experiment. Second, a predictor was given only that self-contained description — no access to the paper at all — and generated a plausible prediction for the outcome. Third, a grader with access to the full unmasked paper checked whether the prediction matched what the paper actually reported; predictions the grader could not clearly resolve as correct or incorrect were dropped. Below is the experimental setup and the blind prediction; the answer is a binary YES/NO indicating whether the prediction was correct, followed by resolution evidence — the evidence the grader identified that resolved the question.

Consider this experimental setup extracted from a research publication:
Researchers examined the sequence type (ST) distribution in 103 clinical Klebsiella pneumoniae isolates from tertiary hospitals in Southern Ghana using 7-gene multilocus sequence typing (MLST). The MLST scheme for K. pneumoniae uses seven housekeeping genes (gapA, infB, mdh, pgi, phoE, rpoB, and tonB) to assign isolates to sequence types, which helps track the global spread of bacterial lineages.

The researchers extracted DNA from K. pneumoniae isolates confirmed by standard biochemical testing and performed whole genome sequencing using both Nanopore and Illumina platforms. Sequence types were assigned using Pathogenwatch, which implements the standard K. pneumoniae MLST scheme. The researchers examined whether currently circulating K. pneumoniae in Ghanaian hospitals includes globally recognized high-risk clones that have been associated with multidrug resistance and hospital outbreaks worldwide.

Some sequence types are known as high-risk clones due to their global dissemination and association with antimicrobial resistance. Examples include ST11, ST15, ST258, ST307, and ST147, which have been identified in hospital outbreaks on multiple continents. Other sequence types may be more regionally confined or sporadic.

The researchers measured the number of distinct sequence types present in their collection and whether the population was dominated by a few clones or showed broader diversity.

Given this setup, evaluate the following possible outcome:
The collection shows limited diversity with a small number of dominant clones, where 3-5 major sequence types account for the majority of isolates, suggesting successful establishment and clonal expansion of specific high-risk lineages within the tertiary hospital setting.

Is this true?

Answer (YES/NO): NO